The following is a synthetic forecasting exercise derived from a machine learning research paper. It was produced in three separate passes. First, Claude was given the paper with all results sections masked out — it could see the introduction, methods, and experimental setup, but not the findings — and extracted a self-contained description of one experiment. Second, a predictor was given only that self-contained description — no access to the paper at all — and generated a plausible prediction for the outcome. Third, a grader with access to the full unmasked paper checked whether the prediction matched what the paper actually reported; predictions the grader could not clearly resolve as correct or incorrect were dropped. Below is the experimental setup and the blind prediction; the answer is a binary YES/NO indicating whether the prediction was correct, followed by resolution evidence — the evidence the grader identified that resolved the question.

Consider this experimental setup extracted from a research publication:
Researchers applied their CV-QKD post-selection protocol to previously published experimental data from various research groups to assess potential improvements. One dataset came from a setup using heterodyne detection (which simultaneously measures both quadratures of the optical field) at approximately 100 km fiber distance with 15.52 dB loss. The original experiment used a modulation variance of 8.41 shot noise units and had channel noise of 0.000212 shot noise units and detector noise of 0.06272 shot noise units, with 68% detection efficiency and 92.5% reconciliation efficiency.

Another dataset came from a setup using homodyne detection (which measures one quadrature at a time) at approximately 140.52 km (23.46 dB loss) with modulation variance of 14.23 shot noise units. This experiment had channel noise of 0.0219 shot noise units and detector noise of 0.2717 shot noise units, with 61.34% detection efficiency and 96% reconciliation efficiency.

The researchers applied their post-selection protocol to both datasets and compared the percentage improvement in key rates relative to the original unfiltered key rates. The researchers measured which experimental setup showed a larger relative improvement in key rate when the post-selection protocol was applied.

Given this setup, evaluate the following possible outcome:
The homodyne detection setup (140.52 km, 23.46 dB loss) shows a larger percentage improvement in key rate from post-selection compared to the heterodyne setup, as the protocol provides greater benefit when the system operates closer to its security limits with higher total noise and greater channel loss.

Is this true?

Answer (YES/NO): YES